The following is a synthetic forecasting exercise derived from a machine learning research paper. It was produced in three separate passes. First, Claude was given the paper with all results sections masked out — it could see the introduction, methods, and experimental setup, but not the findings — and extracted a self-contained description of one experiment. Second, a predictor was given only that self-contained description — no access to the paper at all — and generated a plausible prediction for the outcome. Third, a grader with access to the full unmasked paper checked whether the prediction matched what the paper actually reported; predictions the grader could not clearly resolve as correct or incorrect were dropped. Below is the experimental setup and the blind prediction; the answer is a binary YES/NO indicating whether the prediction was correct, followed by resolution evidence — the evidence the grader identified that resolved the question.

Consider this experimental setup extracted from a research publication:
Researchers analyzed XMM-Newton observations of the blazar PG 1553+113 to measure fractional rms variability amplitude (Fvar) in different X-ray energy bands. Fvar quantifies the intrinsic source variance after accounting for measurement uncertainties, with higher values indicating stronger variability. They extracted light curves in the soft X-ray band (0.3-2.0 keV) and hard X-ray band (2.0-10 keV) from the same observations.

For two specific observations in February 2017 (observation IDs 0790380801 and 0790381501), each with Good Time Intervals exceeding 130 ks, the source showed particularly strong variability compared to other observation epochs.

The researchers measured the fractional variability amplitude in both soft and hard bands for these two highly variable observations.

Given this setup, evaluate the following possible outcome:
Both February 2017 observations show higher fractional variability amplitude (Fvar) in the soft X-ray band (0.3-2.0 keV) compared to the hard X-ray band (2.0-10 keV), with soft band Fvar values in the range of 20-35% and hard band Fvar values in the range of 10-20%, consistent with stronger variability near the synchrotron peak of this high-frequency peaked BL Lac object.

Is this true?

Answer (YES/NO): NO